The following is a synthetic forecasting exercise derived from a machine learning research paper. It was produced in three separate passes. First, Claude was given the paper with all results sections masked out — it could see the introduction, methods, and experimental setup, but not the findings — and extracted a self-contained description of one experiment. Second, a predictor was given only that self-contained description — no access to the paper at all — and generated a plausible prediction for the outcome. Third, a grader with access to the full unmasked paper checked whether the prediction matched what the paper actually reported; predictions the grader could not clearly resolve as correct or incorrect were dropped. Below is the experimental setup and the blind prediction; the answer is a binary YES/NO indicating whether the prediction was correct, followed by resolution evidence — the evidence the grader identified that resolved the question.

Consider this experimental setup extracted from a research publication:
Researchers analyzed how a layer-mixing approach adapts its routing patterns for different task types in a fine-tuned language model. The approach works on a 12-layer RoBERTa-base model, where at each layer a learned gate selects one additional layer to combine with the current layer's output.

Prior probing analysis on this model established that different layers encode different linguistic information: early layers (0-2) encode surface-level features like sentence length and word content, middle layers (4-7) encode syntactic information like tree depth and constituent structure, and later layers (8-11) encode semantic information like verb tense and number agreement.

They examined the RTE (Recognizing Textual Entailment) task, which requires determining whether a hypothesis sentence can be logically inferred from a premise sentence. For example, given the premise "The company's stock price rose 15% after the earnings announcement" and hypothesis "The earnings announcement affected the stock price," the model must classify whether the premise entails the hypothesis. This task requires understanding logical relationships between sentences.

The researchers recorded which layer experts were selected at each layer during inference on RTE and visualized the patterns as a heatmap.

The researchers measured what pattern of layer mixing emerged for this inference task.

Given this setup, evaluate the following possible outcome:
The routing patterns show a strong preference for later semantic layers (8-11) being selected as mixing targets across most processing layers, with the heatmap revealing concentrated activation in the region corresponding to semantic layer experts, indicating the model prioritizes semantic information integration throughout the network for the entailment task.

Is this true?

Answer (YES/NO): NO